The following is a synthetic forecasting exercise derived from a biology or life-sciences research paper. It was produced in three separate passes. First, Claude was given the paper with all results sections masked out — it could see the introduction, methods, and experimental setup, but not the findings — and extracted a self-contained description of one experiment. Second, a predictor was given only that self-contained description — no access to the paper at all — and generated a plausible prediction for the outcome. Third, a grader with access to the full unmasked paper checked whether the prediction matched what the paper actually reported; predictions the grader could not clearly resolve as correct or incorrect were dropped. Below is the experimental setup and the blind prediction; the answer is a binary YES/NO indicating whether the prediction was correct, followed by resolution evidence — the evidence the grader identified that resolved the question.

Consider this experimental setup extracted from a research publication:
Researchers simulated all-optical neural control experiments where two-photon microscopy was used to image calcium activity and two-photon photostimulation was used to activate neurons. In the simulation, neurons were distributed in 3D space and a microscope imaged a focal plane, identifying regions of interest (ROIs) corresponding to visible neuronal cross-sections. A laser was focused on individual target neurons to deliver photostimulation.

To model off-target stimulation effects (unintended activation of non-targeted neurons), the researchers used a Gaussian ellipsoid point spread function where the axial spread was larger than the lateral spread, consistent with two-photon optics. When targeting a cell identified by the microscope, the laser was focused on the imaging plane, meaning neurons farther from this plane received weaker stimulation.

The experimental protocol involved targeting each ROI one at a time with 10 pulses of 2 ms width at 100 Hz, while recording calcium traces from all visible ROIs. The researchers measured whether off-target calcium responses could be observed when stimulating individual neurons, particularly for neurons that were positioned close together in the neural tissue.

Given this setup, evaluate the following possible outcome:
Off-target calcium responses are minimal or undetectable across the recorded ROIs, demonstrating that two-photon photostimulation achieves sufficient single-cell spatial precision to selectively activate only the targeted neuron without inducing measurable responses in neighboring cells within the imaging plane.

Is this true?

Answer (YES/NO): NO